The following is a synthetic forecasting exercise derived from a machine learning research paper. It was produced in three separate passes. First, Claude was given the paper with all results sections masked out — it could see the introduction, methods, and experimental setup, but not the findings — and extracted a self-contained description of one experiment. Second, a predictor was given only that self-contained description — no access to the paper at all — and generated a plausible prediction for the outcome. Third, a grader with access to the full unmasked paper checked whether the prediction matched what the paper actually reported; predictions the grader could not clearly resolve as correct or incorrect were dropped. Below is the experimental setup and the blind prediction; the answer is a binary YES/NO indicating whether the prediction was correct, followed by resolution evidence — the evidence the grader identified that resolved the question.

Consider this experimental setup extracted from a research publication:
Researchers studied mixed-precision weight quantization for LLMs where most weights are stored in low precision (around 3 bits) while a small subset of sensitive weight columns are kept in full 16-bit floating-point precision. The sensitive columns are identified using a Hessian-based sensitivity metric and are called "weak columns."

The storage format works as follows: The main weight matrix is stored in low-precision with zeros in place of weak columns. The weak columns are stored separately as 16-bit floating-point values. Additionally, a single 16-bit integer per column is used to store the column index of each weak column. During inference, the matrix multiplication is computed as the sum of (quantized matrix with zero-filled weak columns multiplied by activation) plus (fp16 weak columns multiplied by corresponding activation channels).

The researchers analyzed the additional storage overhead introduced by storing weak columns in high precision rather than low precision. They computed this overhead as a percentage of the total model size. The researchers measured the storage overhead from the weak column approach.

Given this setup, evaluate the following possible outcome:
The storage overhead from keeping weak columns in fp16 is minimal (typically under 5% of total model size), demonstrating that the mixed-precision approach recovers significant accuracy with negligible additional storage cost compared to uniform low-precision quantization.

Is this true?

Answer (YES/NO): YES